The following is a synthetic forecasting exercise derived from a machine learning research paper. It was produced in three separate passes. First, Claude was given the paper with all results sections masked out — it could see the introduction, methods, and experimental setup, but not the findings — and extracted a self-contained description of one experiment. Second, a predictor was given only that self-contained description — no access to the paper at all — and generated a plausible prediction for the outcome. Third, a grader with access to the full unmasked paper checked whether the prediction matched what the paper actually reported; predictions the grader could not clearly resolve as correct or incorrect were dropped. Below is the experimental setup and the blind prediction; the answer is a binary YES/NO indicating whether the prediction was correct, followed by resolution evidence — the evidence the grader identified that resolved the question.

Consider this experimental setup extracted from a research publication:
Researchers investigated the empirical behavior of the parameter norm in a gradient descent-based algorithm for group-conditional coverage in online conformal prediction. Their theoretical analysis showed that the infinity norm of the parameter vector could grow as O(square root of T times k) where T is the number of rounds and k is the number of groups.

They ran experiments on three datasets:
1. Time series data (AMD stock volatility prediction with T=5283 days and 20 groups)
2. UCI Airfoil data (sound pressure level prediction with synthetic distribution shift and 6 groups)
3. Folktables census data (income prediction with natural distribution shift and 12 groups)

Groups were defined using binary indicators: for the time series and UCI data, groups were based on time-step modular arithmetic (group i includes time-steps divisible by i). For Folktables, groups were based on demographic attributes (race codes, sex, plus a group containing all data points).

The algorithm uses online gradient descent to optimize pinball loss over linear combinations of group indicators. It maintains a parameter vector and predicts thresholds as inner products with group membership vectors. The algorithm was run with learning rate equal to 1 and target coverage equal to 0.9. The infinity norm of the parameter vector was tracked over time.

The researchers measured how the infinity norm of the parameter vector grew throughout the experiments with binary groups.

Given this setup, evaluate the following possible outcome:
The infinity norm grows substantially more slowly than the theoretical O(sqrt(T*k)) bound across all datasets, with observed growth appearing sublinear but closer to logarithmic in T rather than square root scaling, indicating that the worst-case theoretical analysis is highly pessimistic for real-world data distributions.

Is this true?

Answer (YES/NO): NO